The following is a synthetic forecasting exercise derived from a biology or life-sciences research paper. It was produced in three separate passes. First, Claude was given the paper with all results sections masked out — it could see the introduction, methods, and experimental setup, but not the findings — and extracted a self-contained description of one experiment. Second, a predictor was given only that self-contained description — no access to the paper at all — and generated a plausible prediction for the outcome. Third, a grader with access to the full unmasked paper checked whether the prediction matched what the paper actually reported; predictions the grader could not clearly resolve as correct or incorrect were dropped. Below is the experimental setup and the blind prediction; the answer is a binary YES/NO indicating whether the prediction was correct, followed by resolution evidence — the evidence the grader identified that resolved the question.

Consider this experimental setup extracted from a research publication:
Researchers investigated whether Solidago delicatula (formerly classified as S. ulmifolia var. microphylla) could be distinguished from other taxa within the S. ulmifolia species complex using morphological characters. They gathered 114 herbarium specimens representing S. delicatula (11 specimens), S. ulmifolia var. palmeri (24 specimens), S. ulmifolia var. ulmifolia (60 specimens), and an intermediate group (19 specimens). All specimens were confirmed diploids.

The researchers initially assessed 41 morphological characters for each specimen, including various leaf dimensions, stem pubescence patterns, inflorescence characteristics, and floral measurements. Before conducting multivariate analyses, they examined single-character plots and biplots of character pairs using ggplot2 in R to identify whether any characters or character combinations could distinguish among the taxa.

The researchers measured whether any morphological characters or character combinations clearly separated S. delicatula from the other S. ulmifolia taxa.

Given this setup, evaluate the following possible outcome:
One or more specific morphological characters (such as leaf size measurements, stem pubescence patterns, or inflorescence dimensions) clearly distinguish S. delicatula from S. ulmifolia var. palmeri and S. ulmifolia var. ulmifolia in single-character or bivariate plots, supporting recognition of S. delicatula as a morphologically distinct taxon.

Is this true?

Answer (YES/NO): YES